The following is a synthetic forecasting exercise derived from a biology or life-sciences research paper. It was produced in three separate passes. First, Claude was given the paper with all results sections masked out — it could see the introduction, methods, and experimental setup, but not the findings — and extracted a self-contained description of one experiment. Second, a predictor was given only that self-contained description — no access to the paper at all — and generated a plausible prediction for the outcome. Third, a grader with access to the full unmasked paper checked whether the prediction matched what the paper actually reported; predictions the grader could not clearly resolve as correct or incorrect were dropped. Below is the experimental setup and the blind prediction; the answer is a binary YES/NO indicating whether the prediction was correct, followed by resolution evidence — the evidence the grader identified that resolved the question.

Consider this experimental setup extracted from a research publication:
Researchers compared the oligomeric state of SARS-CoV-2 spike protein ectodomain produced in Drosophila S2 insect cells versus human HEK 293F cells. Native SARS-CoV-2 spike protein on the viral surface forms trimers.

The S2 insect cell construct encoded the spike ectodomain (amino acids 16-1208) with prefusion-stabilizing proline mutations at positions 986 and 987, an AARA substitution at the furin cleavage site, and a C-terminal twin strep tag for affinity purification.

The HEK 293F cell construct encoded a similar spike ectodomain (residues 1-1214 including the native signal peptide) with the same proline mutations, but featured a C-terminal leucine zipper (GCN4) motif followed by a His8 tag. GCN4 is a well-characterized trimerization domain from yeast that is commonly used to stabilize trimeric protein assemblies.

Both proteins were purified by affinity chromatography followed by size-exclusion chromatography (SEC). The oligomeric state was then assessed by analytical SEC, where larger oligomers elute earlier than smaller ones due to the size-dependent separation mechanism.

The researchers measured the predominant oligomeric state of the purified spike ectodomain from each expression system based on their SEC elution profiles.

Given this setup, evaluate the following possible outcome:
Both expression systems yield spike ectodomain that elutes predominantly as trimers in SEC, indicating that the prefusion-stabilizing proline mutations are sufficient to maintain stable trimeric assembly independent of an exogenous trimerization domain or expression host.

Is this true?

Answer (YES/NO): NO